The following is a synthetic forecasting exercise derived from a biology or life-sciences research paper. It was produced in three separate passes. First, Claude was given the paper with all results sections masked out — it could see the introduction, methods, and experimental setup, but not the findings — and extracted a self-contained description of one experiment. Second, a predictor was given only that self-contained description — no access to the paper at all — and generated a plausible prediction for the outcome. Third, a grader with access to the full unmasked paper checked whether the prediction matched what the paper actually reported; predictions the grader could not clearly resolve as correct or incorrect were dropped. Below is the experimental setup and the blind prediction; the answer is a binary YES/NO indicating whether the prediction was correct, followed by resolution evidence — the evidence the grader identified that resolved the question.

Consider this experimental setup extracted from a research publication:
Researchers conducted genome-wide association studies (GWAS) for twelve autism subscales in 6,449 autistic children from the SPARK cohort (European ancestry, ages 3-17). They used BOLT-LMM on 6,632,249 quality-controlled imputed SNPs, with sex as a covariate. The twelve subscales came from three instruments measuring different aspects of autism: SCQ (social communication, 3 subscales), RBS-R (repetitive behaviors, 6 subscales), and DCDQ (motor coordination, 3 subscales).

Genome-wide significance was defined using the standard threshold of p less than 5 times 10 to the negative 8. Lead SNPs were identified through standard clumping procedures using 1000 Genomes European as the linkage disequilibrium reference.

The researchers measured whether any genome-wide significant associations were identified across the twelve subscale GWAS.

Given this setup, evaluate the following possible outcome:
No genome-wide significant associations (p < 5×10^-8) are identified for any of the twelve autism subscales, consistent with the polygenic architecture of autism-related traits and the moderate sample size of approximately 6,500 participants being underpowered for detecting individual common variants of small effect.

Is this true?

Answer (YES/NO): NO